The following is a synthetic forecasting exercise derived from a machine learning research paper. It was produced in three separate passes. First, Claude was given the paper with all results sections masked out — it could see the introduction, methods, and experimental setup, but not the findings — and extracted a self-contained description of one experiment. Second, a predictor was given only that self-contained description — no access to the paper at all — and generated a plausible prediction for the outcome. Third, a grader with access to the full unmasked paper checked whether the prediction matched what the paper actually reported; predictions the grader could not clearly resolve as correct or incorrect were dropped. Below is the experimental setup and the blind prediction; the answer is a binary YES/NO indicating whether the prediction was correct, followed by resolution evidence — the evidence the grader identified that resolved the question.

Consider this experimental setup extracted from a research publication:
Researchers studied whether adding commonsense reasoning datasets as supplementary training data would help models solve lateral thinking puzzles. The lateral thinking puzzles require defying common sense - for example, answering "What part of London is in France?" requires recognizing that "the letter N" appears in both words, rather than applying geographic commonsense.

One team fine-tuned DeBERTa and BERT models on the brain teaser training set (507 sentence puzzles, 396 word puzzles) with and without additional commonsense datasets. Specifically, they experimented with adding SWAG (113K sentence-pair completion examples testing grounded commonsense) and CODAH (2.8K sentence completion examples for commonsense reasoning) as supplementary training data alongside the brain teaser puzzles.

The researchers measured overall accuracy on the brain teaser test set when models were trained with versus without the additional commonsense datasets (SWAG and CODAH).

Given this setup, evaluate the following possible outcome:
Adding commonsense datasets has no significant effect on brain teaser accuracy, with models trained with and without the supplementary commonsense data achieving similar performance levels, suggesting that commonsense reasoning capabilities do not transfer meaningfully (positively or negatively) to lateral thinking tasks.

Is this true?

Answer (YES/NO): NO